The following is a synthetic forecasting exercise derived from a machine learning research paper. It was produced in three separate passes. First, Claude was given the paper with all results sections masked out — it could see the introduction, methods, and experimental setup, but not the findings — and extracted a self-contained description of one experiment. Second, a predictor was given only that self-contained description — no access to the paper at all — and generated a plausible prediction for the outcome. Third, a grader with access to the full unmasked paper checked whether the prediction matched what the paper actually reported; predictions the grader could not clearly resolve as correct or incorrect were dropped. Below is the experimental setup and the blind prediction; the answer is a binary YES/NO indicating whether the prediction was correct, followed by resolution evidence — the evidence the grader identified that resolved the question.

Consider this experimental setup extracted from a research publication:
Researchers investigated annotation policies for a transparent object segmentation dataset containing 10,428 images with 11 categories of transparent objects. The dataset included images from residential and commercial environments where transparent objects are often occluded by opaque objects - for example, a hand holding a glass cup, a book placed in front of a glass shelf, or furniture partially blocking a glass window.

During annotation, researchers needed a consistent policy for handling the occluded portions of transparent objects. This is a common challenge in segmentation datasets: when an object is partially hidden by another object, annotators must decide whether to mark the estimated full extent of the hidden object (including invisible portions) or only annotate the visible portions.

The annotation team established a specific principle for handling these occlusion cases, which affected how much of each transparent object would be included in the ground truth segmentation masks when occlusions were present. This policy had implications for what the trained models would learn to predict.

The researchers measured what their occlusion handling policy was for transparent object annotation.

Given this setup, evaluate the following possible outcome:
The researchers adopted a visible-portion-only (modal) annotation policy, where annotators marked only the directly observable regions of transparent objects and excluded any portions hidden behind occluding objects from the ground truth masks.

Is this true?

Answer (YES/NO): YES